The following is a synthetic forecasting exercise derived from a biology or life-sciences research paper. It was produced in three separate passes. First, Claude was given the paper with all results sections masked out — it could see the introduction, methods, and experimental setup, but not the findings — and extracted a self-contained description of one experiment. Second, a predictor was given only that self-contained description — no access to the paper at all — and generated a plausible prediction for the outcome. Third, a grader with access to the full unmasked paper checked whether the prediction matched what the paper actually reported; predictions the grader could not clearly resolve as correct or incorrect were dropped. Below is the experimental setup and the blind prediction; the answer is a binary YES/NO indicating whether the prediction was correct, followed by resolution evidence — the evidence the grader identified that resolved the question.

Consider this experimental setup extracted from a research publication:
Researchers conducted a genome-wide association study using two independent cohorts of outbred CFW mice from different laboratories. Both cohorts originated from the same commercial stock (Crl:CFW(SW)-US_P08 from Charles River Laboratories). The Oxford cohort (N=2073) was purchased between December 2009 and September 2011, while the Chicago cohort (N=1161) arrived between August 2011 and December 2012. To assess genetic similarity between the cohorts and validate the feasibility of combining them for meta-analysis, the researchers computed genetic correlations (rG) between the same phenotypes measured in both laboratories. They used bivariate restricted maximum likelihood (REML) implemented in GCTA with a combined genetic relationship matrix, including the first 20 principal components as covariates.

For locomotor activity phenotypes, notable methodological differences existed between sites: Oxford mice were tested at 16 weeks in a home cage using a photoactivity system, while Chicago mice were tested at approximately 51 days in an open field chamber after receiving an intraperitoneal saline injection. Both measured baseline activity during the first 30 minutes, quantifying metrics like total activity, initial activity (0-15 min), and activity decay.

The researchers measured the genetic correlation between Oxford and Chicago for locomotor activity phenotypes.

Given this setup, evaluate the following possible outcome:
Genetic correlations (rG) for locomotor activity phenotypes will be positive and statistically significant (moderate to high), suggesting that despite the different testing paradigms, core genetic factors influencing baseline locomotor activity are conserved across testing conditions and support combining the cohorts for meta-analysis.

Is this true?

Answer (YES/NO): YES